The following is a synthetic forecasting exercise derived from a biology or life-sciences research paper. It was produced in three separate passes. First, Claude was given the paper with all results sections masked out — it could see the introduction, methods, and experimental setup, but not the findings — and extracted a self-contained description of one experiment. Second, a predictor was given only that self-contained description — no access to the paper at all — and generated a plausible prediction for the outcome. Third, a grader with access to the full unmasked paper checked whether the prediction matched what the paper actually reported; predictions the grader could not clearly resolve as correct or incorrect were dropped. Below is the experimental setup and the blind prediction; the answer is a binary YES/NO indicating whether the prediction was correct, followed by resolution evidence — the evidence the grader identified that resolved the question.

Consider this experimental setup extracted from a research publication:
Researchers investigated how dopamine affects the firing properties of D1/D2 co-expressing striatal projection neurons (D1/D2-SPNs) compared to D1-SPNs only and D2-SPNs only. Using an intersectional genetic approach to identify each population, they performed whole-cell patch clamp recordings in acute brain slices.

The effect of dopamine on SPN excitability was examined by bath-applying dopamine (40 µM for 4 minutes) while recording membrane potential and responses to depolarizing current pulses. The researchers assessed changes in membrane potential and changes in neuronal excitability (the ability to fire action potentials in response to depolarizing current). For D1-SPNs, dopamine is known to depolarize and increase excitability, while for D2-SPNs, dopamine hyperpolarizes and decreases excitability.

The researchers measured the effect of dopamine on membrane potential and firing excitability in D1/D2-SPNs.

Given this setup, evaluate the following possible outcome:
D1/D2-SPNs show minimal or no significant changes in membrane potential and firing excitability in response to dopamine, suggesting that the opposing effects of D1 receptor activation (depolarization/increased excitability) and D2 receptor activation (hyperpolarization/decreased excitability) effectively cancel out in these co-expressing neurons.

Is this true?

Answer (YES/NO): NO